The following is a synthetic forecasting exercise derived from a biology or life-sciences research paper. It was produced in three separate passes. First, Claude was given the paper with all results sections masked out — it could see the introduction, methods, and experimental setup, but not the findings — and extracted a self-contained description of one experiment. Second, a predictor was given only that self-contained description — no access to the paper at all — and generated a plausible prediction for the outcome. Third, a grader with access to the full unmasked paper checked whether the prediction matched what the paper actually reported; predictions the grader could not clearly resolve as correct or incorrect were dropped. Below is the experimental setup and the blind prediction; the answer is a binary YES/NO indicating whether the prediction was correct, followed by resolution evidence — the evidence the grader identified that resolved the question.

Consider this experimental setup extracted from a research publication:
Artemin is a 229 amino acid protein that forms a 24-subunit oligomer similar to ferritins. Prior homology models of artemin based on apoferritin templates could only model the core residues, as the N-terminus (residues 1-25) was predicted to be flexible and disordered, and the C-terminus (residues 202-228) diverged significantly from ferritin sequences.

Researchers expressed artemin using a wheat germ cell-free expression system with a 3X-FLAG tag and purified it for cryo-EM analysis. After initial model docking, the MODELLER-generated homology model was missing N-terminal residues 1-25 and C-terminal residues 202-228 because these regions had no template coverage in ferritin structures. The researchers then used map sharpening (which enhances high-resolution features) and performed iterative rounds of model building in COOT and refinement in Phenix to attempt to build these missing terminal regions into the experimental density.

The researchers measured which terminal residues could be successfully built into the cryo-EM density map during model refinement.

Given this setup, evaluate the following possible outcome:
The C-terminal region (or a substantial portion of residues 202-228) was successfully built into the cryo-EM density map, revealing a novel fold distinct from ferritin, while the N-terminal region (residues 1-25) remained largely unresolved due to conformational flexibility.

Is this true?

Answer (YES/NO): YES